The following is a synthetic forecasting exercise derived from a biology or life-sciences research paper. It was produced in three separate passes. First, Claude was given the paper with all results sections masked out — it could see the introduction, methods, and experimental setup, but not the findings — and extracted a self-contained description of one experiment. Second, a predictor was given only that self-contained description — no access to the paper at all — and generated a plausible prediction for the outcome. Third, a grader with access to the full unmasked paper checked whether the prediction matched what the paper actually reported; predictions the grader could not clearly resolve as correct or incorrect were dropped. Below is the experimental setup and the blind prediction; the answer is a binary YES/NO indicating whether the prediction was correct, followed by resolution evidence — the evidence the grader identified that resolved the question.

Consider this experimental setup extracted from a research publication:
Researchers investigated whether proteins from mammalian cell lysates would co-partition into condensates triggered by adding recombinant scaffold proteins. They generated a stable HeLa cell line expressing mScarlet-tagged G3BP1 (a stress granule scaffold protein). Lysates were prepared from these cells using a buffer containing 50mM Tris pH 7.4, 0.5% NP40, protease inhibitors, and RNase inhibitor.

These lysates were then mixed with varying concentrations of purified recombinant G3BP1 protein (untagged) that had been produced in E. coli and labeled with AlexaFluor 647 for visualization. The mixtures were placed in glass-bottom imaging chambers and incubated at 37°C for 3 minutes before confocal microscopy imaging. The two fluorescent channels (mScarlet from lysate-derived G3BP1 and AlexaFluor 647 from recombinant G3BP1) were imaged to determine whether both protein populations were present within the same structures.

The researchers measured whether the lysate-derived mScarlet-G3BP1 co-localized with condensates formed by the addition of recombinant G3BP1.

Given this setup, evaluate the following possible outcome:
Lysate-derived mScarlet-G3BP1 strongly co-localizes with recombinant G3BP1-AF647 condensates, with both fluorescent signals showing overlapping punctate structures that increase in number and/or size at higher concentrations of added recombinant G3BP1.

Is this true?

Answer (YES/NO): YES